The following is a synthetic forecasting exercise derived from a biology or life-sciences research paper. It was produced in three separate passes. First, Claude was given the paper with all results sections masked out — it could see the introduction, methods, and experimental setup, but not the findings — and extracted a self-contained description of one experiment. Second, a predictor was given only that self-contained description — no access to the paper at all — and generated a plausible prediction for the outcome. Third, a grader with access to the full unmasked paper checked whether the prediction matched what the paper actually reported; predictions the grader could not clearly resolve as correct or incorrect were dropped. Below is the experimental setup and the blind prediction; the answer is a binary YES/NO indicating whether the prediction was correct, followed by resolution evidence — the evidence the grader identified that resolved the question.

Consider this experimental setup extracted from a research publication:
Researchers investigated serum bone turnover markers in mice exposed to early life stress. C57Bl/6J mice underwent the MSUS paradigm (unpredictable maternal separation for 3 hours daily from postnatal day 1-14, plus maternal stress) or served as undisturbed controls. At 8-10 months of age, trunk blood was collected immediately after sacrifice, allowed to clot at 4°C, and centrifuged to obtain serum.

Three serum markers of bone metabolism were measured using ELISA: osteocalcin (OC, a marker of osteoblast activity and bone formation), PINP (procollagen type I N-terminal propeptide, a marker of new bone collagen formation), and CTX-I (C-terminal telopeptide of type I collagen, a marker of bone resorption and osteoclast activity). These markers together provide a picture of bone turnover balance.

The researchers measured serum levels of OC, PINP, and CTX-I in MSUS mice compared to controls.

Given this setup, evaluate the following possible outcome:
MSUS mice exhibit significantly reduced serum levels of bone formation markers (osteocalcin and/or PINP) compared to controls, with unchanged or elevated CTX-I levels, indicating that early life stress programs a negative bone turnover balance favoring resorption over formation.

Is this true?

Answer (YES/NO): NO